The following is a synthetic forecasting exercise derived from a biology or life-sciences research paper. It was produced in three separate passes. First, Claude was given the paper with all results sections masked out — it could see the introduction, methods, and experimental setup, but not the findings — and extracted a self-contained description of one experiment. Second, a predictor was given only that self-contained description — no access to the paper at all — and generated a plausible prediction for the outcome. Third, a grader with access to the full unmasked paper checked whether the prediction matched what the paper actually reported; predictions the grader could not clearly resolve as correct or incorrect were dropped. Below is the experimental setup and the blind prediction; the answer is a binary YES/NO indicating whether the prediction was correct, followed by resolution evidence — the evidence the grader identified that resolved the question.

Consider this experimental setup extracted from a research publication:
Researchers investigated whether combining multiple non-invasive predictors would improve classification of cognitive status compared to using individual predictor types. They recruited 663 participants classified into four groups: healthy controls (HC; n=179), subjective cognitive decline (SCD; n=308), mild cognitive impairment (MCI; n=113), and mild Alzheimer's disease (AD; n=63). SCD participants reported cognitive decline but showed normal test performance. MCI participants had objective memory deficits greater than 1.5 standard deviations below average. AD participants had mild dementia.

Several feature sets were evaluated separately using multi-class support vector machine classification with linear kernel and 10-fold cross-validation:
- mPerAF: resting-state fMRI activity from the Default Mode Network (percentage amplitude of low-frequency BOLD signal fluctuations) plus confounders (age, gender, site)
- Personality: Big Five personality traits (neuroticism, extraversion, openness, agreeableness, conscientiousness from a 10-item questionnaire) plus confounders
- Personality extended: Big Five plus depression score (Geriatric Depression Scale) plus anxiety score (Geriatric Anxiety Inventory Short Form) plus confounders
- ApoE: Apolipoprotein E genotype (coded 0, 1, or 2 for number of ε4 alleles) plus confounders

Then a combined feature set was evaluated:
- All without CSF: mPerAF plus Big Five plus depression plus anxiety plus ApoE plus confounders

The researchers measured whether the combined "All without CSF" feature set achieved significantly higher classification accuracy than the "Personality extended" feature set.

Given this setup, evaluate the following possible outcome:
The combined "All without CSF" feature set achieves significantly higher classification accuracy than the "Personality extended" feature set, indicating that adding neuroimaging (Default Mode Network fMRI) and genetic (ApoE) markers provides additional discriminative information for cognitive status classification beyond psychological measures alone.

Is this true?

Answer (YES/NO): NO